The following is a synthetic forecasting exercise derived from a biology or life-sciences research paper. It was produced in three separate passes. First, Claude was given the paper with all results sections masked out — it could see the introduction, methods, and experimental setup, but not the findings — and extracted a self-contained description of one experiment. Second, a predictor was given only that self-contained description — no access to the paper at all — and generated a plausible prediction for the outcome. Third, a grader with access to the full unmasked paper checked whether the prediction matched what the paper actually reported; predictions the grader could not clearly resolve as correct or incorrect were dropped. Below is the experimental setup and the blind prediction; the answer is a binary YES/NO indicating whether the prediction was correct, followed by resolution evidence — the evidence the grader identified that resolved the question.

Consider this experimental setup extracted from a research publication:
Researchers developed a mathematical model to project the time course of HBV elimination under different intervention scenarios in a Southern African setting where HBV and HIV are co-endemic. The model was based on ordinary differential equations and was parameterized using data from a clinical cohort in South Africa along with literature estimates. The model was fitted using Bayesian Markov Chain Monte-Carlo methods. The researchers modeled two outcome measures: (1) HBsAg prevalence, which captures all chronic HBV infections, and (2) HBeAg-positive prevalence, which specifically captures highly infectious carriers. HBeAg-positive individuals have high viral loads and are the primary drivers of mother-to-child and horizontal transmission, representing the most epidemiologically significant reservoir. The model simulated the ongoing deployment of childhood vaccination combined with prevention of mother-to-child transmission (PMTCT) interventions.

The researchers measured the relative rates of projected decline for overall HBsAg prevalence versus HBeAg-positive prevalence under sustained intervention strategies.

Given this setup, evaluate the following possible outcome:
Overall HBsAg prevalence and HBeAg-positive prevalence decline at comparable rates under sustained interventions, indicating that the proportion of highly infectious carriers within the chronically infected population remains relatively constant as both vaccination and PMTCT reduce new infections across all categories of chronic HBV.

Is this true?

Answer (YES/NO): NO